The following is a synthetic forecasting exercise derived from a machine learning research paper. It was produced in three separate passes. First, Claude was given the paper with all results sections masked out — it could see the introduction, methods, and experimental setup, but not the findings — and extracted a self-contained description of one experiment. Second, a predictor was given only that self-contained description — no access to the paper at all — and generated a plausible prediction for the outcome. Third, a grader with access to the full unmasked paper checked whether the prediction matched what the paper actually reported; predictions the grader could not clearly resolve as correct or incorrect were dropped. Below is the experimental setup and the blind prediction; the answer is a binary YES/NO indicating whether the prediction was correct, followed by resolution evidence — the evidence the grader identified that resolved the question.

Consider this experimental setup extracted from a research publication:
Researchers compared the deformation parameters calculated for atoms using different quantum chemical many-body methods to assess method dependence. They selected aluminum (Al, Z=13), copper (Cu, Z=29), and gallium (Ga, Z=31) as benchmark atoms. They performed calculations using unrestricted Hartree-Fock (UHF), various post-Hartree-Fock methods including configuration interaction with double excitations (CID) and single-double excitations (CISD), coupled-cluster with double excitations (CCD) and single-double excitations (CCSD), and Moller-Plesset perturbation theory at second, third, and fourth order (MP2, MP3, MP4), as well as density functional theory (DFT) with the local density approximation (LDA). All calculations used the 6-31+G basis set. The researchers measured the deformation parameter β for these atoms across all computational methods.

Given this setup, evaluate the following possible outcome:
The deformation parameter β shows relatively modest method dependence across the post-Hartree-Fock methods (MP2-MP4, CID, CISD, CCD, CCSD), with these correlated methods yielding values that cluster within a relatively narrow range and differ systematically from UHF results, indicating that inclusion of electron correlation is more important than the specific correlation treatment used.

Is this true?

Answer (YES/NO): NO